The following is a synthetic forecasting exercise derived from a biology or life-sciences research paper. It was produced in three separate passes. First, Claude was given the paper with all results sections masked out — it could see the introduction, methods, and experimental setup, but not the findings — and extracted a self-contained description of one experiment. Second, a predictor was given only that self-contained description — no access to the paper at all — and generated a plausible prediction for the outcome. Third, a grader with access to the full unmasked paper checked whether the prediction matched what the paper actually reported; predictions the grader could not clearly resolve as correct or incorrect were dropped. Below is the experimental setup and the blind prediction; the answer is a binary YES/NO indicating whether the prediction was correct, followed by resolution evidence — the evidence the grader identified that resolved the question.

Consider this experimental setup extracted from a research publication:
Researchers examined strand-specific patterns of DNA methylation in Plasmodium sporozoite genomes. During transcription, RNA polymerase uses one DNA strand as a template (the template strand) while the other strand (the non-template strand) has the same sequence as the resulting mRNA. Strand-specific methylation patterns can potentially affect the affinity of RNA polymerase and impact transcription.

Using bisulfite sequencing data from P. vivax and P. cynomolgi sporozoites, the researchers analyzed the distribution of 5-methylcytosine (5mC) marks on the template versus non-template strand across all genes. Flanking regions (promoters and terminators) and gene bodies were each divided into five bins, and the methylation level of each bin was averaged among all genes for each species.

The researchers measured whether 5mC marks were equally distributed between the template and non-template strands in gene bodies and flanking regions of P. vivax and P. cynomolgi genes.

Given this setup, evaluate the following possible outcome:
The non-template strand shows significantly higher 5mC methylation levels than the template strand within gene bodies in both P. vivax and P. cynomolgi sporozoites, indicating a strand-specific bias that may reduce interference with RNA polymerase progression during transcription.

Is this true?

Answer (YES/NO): NO